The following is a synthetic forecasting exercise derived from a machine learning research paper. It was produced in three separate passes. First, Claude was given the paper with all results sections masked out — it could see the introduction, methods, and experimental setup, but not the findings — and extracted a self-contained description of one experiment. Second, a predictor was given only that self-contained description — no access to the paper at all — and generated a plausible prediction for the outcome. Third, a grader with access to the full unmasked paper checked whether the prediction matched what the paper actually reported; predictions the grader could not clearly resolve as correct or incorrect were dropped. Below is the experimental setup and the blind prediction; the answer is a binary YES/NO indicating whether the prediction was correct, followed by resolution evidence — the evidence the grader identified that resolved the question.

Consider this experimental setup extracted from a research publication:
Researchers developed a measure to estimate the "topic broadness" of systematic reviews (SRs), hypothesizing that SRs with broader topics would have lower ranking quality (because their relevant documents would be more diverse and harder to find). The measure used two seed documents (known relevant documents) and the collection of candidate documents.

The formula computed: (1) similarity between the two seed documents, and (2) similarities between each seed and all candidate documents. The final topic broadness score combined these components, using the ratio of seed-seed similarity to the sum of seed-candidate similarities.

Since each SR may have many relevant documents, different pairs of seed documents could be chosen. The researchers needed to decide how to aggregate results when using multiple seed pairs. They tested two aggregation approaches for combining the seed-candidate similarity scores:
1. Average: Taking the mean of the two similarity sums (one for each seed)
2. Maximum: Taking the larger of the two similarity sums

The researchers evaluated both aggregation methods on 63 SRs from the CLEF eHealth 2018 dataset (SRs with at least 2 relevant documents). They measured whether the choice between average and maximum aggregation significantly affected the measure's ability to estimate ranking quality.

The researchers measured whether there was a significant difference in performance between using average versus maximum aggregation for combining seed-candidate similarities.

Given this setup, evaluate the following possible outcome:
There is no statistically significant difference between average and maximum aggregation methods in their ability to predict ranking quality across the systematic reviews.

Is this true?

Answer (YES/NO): YES